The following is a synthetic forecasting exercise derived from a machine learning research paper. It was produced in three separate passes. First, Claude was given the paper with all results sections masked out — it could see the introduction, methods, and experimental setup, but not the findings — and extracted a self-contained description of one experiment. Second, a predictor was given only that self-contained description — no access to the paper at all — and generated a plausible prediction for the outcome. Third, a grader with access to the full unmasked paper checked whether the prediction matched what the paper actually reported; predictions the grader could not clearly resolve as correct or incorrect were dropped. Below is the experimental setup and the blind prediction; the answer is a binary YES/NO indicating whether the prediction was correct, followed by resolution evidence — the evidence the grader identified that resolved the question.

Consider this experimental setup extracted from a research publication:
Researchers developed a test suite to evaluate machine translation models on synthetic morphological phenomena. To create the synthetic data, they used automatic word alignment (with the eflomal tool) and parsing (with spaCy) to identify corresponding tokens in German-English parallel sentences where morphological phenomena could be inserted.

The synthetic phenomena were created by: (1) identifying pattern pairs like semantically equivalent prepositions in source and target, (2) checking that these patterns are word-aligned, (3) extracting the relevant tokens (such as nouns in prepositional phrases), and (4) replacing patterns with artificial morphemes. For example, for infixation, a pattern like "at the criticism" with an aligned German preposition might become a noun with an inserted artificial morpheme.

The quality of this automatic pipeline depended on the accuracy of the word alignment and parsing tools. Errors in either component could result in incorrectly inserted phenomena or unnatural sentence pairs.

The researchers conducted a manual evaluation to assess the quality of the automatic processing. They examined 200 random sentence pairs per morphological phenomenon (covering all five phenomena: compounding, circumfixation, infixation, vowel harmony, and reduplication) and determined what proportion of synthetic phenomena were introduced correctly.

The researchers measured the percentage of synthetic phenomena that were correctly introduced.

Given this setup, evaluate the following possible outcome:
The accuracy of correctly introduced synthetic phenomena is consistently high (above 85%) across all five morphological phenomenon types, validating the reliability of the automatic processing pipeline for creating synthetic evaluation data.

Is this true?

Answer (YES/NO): YES